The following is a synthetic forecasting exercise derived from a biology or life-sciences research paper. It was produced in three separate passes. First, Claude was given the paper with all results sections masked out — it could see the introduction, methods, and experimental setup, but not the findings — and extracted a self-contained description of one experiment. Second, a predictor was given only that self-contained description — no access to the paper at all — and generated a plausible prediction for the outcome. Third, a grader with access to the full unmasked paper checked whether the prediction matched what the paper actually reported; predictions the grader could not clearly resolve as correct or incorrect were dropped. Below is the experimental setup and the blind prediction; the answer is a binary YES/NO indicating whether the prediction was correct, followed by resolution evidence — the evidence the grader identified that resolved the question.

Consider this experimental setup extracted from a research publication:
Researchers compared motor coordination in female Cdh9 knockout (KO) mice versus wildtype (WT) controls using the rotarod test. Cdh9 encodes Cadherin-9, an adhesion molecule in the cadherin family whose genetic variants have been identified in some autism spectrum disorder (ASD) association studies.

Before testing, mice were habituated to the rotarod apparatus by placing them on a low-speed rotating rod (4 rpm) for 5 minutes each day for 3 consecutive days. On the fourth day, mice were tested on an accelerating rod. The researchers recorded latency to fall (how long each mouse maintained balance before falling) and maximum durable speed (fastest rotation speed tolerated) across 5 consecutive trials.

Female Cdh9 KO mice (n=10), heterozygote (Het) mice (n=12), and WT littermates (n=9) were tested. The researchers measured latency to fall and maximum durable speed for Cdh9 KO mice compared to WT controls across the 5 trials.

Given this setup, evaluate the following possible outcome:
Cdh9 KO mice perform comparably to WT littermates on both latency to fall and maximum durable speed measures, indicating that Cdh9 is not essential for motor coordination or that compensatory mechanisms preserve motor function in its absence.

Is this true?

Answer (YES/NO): YES